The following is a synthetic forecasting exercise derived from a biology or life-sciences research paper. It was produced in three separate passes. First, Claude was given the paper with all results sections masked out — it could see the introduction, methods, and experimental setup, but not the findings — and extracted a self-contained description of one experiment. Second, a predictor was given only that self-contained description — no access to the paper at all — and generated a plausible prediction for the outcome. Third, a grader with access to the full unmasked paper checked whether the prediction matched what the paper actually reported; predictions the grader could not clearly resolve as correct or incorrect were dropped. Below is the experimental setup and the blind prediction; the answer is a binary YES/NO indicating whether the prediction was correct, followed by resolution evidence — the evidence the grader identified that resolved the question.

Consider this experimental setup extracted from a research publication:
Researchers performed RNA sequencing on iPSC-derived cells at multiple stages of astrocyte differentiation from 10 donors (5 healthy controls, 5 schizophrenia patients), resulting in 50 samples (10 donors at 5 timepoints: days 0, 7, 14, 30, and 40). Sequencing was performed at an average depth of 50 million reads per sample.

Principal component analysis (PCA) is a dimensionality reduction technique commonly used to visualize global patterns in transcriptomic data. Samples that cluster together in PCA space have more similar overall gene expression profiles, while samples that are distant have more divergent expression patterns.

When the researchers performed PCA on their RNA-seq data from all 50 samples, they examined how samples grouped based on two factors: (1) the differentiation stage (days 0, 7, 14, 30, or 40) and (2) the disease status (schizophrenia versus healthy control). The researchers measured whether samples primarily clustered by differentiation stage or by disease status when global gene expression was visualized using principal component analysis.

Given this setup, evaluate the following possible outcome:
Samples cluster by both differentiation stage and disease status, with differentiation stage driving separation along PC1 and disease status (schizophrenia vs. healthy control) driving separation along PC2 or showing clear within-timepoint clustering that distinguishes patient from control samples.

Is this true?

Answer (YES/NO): NO